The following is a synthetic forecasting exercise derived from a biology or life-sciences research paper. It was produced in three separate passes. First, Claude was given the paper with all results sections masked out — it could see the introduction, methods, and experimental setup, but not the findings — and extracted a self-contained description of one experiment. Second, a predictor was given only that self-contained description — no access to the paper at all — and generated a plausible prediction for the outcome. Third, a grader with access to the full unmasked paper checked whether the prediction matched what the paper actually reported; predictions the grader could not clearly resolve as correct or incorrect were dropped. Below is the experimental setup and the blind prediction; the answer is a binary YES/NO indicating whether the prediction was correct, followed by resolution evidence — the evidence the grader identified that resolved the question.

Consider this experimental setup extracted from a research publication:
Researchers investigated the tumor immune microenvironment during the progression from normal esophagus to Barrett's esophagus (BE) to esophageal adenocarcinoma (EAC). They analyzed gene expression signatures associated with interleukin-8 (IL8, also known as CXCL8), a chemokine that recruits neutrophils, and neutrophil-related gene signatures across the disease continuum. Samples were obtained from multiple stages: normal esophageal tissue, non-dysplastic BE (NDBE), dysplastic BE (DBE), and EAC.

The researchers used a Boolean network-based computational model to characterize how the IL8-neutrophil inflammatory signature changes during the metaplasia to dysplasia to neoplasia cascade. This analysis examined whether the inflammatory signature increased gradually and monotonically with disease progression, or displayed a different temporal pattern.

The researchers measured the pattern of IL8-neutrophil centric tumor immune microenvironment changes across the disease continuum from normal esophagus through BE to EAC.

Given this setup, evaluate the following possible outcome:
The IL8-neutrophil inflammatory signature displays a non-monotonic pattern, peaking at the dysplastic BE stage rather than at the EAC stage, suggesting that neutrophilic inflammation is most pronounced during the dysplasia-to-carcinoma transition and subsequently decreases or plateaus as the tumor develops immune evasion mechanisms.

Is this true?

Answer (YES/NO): NO